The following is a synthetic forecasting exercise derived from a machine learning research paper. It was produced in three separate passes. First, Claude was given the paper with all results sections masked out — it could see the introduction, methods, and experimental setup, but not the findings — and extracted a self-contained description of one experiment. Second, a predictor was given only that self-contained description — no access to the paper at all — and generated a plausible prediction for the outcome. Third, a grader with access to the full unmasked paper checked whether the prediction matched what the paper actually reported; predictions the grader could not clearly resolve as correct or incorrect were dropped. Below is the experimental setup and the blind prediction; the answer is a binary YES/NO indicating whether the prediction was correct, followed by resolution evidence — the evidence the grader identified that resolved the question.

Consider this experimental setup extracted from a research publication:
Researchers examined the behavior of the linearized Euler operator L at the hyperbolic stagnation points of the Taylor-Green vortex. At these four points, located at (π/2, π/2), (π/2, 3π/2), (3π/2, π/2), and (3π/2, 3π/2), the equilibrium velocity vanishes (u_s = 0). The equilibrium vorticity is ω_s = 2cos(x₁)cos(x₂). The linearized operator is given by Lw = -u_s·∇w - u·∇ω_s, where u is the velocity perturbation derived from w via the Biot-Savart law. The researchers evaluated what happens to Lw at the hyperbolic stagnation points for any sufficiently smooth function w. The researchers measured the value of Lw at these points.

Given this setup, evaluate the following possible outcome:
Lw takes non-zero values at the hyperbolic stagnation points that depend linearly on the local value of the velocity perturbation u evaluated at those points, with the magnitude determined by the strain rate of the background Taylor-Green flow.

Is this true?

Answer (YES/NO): NO